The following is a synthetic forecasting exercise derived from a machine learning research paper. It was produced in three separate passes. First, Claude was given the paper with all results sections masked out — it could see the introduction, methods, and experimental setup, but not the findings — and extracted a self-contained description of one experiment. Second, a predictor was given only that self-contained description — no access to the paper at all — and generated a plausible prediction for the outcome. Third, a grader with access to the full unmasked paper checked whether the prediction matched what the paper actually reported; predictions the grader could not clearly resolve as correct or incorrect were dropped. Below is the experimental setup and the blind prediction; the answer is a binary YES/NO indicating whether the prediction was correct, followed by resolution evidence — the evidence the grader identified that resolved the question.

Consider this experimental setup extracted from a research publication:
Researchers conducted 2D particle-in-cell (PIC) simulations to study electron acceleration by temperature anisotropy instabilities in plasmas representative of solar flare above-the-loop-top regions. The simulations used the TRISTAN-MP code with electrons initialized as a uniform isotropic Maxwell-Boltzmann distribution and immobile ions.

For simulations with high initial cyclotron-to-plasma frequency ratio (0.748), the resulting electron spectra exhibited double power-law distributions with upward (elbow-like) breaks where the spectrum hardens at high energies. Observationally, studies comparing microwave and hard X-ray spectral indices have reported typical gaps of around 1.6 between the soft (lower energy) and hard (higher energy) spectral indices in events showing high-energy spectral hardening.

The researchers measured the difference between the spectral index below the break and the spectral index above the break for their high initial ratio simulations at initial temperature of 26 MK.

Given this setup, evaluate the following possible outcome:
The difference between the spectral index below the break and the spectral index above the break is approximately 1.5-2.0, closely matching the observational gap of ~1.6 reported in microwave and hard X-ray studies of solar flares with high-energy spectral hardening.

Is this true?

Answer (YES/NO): YES